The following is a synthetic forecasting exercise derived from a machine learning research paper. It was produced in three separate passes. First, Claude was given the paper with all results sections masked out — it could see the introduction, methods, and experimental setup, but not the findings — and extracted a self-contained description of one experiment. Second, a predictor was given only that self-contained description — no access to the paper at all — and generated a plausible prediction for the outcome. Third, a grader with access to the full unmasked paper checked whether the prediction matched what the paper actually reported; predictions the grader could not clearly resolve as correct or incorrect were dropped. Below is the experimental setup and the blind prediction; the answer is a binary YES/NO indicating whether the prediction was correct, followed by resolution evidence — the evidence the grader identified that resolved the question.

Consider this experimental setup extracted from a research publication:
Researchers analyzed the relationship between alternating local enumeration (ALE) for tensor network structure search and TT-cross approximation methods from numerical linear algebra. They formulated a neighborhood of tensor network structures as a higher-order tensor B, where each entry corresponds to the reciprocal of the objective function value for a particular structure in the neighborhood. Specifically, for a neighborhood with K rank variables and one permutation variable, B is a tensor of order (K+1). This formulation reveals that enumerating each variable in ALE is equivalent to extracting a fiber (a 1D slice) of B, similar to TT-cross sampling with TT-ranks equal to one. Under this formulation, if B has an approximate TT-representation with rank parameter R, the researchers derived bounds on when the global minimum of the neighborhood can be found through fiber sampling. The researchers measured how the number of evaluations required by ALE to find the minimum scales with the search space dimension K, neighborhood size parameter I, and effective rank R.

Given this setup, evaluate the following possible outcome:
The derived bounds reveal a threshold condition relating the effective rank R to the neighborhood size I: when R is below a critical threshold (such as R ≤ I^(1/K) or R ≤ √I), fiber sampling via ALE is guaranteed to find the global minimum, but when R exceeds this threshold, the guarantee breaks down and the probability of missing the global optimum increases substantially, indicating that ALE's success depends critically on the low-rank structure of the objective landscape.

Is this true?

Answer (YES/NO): NO